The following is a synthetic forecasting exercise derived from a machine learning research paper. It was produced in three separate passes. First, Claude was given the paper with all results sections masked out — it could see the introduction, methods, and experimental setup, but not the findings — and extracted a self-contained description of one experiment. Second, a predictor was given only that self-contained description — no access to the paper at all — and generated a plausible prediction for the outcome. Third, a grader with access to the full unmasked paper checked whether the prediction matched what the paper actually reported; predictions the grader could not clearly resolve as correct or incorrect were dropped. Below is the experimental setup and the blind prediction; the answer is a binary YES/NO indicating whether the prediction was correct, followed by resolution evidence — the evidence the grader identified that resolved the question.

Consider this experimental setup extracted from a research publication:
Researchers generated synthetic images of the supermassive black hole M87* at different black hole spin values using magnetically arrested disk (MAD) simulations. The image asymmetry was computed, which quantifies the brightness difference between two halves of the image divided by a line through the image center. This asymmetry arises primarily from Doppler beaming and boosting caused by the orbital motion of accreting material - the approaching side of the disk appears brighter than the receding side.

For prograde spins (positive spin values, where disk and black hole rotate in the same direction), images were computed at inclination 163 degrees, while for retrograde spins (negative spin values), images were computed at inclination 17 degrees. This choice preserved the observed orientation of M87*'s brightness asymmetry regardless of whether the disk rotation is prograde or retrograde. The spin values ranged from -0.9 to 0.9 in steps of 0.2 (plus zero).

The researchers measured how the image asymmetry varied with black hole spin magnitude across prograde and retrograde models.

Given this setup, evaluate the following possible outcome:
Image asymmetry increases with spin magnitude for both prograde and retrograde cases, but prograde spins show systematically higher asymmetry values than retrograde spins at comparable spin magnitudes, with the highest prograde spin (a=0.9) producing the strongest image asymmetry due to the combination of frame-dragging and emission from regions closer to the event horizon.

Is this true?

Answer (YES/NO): NO